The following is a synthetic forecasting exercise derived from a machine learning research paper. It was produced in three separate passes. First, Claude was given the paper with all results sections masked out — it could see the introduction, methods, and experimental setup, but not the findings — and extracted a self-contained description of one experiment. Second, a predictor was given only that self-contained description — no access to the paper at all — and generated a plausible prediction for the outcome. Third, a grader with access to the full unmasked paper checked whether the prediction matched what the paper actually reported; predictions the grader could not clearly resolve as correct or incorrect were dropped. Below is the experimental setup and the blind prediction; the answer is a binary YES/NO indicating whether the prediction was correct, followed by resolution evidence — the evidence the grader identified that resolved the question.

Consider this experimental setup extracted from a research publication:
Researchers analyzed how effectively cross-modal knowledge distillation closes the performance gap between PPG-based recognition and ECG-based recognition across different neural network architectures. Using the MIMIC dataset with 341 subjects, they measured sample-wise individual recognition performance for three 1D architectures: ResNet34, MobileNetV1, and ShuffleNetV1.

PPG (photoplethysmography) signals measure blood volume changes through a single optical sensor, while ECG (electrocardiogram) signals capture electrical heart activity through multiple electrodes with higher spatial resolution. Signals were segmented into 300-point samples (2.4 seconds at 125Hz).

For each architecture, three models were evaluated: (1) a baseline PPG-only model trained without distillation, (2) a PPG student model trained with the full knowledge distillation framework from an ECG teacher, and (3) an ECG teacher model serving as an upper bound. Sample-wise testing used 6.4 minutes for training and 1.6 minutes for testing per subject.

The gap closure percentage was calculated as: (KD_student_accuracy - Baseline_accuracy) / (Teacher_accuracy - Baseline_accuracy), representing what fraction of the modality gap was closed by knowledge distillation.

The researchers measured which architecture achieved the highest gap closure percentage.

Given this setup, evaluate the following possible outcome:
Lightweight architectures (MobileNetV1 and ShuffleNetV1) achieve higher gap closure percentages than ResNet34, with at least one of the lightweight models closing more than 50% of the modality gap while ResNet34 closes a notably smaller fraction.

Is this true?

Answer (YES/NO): NO